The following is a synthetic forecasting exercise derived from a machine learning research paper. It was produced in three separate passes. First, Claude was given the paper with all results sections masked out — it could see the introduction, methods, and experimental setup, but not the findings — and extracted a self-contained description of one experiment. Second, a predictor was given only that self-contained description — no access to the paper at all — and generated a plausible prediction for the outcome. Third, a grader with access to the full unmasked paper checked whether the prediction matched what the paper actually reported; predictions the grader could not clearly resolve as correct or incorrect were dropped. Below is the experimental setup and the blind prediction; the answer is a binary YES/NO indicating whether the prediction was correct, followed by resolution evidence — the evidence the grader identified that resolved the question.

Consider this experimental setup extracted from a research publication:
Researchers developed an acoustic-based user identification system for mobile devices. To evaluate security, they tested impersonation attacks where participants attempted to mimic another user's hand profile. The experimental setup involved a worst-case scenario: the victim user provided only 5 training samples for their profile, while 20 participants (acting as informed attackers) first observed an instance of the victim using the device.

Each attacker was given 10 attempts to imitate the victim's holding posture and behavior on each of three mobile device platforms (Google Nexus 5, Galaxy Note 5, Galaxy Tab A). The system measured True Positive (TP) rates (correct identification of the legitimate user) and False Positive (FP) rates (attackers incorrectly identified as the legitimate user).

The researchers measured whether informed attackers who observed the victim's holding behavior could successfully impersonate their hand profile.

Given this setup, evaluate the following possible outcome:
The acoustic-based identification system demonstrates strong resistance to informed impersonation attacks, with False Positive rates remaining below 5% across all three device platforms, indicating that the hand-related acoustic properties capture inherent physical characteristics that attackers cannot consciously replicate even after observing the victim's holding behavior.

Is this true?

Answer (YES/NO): NO